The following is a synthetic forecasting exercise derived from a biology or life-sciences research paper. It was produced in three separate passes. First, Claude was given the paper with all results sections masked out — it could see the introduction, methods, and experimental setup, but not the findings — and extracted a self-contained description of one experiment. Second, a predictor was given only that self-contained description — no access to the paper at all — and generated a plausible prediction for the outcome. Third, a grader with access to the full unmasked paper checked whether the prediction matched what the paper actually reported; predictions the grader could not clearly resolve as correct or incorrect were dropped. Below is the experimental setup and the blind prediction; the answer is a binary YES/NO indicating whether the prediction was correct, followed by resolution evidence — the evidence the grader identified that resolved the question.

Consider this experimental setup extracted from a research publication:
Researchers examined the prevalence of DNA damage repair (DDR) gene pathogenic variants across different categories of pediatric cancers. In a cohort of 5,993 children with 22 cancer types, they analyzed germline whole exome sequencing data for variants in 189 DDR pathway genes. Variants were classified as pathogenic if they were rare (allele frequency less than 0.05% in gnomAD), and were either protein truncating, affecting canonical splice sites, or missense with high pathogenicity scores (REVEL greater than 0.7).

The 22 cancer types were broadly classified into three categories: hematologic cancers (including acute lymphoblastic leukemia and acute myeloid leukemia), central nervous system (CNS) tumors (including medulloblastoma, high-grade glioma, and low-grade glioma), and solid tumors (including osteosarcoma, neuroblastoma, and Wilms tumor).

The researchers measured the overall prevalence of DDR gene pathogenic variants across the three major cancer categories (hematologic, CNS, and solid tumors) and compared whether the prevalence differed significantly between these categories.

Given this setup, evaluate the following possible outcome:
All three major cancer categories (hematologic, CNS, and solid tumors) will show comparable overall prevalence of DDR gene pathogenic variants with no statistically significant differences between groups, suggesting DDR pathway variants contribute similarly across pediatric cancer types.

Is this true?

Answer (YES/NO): YES